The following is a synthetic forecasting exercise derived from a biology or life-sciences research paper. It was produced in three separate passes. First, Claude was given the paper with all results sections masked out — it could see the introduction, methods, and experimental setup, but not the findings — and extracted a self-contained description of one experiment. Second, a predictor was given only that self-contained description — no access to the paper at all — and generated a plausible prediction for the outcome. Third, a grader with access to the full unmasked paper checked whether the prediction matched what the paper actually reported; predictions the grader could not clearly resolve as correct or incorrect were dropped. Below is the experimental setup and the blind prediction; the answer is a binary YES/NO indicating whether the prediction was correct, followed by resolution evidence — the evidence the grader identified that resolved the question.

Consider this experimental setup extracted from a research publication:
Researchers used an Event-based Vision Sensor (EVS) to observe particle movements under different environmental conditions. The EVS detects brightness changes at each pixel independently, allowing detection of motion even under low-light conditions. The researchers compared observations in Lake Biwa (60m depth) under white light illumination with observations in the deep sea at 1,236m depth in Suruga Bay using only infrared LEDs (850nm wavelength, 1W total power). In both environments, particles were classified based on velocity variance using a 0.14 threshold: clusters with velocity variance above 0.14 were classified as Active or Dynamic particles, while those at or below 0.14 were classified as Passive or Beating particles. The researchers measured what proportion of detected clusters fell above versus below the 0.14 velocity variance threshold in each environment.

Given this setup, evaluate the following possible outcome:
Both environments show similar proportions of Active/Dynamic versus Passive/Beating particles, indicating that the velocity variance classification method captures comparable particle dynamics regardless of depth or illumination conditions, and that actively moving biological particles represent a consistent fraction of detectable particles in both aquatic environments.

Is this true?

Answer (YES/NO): NO